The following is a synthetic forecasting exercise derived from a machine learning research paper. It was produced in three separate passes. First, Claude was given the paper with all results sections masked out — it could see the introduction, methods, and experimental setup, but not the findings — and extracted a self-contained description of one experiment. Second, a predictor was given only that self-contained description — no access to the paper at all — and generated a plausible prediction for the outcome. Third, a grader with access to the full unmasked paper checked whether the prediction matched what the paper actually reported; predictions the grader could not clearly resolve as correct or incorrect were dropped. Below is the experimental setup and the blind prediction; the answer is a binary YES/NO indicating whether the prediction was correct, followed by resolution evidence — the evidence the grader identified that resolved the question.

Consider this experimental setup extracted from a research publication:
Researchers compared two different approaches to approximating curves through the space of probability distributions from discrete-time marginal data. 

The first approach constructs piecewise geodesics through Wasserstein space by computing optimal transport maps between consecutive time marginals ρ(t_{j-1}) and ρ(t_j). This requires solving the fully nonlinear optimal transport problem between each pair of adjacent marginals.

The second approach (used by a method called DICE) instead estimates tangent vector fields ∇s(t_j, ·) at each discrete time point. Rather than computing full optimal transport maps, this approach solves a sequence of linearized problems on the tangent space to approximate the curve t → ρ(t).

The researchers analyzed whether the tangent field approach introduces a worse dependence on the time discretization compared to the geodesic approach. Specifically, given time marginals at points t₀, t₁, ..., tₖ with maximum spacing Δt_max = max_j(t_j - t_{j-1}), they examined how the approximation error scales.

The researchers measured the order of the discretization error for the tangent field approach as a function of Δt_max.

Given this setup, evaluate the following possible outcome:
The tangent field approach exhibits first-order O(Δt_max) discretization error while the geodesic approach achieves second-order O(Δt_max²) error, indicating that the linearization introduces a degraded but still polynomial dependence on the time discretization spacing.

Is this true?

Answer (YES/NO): NO